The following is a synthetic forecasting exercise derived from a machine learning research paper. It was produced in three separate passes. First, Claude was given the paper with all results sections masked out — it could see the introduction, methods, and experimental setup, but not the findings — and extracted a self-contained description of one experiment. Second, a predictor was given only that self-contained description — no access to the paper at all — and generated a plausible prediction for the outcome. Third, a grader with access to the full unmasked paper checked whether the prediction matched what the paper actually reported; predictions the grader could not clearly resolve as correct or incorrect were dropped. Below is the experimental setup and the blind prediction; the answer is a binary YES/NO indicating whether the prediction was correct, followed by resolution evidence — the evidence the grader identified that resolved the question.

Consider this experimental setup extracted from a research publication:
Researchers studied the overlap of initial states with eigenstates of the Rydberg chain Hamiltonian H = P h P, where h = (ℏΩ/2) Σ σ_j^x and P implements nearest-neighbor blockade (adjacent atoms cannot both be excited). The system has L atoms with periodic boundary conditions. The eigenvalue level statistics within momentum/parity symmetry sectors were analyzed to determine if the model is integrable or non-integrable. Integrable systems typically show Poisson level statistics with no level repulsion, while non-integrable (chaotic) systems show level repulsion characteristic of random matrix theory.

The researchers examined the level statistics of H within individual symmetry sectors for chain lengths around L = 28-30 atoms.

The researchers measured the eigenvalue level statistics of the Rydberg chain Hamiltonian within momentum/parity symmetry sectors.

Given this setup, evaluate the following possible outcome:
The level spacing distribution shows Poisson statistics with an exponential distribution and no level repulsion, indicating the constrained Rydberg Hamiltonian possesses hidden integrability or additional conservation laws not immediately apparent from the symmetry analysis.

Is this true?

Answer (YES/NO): NO